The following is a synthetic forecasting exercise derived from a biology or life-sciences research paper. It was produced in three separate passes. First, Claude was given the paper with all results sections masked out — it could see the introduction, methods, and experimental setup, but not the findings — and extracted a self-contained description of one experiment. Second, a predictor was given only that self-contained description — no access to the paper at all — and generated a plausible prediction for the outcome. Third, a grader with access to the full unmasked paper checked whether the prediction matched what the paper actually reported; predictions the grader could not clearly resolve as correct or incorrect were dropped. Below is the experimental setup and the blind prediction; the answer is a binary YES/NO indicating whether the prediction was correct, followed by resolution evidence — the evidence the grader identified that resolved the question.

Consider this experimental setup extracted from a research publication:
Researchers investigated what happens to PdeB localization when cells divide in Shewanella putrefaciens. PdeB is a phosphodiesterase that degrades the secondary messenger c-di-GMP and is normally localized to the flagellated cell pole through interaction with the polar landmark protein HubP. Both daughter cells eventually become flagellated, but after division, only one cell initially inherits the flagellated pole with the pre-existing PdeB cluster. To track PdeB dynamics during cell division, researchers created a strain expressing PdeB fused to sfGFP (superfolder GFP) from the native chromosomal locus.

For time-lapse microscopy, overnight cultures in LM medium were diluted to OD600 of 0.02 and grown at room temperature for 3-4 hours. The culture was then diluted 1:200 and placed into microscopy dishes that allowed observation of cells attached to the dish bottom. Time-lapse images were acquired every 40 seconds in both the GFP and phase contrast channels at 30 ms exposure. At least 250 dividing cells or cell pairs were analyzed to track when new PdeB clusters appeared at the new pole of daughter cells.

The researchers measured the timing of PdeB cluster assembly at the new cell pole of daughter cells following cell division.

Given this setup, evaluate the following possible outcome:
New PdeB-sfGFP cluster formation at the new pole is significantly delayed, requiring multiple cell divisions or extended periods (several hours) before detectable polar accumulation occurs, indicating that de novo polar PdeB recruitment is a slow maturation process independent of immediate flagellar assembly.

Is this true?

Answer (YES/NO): YES